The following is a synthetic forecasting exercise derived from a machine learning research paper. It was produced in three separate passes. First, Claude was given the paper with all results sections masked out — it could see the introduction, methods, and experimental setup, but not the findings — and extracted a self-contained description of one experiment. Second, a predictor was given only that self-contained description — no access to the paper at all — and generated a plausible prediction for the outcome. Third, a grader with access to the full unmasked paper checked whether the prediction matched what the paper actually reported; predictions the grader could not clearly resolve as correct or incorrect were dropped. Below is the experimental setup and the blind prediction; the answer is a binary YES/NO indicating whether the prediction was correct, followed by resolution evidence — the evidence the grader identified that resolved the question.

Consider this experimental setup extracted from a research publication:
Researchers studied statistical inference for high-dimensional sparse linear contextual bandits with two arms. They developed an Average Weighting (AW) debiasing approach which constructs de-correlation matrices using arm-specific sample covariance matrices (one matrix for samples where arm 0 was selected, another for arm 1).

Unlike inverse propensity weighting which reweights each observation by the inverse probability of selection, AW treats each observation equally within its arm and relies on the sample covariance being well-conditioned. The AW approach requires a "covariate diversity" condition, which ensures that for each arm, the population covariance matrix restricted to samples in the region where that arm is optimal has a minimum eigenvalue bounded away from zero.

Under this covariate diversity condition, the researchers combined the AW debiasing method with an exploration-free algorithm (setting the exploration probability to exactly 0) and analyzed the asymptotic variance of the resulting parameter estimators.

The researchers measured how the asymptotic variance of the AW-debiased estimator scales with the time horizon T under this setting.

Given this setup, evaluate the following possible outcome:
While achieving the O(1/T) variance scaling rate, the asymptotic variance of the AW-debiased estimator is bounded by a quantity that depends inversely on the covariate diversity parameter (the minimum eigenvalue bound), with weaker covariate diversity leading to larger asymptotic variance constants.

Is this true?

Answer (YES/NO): NO